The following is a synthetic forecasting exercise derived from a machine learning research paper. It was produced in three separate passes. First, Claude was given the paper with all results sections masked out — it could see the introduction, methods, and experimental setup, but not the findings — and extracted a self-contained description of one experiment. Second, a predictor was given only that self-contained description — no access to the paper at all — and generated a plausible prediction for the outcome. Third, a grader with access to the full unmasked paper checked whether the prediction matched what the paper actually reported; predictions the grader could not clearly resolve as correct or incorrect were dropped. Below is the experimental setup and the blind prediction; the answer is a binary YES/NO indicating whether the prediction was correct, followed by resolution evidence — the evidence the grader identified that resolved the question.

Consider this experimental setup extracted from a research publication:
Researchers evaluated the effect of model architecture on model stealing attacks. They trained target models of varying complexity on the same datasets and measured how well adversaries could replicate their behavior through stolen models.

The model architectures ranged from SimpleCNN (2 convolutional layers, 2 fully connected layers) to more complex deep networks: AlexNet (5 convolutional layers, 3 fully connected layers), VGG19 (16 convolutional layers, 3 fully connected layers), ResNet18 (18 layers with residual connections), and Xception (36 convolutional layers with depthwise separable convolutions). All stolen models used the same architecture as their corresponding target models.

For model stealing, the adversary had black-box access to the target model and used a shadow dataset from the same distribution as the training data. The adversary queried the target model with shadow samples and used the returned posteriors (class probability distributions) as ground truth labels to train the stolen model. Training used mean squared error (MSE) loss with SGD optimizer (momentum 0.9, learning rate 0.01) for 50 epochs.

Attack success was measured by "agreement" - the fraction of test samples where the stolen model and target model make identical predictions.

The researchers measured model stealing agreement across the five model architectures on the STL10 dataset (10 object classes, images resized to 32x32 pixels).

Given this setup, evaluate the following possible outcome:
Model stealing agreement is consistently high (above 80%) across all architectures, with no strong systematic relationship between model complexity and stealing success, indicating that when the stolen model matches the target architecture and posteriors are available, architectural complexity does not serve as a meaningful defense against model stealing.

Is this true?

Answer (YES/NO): NO